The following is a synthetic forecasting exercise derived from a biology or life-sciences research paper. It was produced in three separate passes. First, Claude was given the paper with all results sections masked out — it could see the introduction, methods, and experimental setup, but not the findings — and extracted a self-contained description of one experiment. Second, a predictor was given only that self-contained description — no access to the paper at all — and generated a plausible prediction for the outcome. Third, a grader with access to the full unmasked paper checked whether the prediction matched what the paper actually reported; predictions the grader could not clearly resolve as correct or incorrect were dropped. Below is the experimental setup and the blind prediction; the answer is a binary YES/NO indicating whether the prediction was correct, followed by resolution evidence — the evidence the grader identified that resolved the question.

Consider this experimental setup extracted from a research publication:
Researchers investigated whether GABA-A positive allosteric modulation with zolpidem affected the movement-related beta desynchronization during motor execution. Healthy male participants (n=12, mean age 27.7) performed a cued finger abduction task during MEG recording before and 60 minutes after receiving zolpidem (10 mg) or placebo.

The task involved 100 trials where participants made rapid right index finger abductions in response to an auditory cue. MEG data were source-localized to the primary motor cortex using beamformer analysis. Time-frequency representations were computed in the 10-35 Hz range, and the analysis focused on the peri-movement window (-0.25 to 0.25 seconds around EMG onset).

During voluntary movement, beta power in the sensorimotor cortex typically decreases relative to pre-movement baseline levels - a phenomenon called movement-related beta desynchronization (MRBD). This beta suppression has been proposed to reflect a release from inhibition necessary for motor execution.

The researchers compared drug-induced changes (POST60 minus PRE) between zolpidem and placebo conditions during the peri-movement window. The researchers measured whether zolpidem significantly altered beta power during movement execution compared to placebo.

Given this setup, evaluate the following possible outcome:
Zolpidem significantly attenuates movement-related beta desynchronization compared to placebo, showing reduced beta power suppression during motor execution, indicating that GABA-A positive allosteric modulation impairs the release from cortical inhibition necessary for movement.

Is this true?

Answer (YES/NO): NO